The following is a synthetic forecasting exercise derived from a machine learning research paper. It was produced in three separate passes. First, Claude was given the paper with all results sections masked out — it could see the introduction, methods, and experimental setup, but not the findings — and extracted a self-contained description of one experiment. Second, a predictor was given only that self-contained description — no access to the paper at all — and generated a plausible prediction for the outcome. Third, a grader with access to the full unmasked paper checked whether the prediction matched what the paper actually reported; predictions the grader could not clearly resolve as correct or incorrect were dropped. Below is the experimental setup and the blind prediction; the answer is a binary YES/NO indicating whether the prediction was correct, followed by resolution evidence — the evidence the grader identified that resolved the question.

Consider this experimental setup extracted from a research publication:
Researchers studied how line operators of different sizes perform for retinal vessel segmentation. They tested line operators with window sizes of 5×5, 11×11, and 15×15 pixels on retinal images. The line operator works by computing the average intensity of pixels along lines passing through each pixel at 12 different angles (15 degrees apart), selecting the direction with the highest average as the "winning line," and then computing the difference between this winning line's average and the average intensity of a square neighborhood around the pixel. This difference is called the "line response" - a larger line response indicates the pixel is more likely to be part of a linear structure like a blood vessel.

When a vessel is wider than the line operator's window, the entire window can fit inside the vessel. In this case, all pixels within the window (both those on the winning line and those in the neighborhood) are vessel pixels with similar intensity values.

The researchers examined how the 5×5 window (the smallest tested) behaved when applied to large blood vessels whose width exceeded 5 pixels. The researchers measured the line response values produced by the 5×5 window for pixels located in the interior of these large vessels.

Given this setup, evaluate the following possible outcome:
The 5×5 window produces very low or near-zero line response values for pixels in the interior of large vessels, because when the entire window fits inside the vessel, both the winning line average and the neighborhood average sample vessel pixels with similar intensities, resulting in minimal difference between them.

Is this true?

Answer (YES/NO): YES